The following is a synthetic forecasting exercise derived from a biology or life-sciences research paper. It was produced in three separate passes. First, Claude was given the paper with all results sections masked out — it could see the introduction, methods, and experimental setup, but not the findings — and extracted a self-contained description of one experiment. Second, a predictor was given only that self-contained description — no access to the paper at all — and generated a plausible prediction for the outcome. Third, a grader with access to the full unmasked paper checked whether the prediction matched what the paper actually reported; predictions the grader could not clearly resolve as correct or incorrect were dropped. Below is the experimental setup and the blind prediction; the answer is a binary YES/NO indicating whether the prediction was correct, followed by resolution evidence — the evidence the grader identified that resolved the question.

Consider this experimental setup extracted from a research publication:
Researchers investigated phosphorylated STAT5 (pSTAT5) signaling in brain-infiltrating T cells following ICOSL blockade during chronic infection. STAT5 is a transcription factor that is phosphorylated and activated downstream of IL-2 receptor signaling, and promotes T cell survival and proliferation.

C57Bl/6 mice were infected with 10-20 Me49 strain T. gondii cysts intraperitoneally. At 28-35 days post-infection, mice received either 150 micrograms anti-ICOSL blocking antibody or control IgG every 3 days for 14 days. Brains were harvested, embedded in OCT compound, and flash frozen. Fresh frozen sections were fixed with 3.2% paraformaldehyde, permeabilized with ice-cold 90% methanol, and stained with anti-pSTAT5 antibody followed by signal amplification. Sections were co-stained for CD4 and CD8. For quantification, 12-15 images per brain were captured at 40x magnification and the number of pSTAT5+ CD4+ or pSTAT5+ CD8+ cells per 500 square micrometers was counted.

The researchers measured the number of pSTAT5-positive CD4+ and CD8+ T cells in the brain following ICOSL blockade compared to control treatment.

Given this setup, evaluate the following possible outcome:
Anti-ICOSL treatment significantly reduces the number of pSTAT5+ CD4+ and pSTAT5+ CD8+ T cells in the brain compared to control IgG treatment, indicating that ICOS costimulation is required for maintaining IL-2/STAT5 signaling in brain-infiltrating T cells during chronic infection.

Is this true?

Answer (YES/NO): NO